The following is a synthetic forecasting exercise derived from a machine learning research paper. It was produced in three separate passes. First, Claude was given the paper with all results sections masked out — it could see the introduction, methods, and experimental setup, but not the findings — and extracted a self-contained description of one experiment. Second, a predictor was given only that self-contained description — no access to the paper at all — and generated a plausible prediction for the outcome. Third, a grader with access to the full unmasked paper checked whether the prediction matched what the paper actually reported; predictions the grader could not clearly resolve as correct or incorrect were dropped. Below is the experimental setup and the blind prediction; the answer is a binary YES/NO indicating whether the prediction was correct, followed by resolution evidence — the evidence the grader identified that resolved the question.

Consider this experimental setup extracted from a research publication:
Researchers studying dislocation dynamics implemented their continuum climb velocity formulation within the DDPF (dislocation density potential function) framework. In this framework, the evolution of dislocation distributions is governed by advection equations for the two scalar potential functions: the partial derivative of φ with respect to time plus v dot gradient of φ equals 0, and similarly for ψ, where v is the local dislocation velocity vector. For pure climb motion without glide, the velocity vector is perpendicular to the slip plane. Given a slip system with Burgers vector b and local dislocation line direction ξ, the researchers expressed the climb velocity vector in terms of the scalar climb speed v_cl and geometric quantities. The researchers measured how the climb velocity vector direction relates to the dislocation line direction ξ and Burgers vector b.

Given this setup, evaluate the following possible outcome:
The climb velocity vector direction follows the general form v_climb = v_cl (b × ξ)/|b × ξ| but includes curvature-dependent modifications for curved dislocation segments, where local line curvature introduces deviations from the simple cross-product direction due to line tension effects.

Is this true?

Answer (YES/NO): NO